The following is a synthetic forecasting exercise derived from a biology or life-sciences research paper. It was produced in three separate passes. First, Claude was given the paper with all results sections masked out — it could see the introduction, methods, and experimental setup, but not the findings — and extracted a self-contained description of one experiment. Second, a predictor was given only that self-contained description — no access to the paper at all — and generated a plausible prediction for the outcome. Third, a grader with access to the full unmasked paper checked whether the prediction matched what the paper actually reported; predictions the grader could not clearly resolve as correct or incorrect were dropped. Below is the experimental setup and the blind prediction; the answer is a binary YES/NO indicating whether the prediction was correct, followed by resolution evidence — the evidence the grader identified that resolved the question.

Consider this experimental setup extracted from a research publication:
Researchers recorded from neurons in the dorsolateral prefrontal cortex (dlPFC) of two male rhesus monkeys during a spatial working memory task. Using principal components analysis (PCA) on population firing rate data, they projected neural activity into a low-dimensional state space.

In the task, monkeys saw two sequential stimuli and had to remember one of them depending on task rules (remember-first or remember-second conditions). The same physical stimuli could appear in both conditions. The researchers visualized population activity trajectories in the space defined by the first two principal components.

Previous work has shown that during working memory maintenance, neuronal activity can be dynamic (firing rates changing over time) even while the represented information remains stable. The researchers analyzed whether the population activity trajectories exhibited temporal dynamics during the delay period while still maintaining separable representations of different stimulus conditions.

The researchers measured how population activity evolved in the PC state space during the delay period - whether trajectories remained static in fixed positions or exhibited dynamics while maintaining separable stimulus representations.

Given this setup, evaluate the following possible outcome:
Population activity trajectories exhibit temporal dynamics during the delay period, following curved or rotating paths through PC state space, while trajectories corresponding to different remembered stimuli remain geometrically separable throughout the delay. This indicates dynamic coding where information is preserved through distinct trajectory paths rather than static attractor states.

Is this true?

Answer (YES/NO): NO